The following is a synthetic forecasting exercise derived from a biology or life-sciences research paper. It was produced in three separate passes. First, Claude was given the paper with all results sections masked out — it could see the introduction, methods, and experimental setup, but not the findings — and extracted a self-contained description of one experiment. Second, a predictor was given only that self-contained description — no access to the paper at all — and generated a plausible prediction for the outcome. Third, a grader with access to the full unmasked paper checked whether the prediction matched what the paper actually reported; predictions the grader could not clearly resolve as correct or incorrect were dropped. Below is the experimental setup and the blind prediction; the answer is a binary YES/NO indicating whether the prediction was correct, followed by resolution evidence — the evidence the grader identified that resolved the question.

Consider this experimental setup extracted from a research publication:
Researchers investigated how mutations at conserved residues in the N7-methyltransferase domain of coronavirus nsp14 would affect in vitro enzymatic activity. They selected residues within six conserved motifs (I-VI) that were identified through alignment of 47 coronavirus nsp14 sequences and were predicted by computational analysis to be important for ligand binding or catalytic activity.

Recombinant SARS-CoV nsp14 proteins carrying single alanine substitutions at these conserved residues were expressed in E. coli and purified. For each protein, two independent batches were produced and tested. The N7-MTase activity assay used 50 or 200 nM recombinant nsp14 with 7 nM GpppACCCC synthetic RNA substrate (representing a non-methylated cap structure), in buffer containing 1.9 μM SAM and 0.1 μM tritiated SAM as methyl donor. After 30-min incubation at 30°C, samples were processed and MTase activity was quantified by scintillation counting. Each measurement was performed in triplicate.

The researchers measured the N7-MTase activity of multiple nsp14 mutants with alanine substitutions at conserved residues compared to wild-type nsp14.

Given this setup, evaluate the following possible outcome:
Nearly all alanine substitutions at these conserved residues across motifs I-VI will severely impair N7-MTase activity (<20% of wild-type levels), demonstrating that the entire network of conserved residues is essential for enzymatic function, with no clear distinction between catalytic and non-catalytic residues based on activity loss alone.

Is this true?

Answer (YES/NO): NO